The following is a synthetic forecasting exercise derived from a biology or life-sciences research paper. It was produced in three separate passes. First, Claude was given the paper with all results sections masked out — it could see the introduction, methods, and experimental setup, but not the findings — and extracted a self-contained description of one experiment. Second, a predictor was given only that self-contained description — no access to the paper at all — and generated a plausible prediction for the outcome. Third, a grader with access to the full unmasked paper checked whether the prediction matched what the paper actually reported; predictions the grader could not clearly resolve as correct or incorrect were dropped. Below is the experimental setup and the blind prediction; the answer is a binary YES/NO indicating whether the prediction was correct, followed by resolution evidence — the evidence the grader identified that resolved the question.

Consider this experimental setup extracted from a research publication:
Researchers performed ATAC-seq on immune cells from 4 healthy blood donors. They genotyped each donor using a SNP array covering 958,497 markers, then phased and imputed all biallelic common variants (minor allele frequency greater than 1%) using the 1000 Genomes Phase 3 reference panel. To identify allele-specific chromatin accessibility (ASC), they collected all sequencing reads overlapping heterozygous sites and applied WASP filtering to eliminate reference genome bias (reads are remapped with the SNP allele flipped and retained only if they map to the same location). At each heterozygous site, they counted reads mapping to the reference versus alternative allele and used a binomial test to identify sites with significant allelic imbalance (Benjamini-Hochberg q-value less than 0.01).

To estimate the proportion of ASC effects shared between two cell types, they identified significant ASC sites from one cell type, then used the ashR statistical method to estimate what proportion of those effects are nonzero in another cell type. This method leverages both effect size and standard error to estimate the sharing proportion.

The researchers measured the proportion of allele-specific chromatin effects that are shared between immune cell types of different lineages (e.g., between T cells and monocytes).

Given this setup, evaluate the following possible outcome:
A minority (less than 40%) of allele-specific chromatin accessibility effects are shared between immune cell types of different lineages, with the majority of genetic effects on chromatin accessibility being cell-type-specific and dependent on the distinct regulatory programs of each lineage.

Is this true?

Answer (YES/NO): NO